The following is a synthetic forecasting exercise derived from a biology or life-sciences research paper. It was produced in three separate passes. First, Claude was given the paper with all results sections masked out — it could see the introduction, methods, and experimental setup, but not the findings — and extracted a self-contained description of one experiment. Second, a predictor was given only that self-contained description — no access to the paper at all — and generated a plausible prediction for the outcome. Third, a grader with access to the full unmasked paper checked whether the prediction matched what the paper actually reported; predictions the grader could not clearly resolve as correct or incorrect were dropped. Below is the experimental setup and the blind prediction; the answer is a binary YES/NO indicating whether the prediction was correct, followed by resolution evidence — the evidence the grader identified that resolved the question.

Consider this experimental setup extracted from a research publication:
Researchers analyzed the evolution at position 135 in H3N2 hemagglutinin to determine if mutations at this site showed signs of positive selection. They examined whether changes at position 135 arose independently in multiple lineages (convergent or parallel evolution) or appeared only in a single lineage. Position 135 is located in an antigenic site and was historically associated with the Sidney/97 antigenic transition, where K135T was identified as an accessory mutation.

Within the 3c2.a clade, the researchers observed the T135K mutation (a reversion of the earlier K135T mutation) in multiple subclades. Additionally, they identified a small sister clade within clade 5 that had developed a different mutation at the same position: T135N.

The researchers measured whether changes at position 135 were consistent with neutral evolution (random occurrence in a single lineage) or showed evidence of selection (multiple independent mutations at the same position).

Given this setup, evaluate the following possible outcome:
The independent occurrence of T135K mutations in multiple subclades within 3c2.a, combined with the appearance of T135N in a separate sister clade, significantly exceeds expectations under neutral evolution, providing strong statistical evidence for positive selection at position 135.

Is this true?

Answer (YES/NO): YES